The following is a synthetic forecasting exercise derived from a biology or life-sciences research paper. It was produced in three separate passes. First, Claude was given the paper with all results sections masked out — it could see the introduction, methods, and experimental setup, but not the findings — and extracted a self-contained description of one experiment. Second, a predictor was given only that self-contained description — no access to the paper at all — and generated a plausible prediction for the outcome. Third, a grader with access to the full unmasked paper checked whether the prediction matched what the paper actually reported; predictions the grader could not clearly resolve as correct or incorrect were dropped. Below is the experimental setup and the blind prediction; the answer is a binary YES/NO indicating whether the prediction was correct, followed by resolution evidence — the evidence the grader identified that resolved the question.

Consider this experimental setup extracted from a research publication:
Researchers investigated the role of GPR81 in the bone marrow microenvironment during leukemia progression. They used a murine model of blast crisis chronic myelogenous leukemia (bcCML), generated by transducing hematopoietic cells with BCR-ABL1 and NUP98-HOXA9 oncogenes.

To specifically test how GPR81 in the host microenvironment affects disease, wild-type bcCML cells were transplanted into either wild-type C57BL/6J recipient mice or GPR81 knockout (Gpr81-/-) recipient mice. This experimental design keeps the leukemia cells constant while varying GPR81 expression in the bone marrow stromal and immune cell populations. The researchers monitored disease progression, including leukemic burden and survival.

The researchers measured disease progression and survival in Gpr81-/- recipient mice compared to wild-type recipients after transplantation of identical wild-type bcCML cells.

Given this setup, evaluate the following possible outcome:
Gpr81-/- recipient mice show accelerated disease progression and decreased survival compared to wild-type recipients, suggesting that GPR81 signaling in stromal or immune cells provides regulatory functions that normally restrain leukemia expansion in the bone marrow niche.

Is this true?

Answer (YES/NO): NO